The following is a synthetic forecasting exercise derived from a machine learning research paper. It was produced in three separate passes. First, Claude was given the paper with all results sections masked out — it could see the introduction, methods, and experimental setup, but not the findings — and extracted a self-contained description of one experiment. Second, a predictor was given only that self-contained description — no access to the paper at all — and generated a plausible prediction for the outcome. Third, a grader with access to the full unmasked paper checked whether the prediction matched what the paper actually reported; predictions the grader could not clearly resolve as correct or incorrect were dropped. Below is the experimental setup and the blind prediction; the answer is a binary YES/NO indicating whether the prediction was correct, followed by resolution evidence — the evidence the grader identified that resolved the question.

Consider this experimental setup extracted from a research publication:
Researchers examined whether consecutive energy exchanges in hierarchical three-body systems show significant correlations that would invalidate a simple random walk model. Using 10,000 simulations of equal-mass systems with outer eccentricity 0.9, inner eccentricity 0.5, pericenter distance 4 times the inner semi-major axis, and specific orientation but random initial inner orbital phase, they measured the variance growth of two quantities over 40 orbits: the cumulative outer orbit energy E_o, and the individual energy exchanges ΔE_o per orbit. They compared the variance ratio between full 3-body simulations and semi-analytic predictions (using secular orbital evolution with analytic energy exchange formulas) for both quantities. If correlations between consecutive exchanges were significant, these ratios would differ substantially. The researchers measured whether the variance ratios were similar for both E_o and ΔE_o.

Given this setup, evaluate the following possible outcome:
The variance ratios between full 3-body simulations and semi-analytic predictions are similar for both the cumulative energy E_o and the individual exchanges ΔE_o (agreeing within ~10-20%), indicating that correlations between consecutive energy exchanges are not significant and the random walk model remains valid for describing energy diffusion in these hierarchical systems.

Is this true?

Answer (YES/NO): YES